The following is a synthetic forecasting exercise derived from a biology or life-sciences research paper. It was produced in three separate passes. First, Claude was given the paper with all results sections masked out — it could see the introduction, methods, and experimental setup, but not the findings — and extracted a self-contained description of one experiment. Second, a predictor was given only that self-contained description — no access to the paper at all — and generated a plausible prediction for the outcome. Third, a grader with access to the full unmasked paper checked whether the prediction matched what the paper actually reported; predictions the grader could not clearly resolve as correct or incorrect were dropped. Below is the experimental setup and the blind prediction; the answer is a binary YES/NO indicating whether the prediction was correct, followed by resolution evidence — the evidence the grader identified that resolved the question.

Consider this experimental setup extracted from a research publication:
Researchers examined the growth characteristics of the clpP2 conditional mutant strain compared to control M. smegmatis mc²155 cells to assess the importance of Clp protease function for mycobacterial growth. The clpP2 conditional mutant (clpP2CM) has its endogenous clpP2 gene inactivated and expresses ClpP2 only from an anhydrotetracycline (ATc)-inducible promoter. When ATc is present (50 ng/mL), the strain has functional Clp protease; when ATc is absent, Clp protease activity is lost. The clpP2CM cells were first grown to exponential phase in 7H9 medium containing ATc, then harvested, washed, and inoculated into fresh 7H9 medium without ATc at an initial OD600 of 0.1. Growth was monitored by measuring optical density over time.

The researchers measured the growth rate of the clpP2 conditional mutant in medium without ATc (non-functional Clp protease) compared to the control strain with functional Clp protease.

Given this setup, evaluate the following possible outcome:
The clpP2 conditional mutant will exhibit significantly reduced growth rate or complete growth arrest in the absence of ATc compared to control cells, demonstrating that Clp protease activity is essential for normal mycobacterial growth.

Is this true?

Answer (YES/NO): YES